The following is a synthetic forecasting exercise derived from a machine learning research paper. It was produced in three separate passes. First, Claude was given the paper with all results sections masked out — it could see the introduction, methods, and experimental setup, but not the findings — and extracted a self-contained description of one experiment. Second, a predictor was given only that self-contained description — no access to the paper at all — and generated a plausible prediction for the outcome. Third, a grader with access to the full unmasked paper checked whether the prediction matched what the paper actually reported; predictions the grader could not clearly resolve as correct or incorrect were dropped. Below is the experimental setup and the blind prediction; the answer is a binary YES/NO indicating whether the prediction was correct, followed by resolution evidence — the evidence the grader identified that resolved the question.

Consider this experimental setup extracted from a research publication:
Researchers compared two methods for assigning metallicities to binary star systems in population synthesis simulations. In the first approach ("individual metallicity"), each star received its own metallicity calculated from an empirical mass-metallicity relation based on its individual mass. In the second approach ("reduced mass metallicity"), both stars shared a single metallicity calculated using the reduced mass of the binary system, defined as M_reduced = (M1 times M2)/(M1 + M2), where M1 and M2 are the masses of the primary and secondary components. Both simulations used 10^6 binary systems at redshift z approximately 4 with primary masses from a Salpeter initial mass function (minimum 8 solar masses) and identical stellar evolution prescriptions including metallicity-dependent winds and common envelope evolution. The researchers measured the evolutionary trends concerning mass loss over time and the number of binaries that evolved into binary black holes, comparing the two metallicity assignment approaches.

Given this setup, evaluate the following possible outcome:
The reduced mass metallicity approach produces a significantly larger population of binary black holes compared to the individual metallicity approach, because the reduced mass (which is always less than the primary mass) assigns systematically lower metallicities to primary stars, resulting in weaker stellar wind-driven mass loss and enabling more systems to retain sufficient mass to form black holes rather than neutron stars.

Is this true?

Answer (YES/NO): NO